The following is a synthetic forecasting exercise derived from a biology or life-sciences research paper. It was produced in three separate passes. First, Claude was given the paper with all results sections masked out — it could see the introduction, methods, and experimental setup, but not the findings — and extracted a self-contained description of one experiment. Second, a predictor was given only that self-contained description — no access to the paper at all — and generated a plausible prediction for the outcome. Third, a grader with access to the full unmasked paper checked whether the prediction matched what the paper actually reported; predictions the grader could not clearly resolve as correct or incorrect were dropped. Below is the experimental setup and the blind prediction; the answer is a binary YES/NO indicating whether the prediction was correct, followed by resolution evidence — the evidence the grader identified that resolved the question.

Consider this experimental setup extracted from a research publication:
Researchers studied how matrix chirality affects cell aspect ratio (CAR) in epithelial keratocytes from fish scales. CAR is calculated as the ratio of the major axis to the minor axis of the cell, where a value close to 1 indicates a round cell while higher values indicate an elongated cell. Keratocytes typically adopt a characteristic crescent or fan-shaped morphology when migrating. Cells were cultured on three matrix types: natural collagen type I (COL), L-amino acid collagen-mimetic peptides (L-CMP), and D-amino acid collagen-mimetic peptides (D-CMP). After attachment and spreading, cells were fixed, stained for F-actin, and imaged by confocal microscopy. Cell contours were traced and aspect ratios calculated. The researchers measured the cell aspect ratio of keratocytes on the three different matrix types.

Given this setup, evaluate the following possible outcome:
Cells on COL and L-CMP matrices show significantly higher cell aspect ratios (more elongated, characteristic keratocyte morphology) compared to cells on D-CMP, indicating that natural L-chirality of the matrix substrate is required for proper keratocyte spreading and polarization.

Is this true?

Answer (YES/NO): YES